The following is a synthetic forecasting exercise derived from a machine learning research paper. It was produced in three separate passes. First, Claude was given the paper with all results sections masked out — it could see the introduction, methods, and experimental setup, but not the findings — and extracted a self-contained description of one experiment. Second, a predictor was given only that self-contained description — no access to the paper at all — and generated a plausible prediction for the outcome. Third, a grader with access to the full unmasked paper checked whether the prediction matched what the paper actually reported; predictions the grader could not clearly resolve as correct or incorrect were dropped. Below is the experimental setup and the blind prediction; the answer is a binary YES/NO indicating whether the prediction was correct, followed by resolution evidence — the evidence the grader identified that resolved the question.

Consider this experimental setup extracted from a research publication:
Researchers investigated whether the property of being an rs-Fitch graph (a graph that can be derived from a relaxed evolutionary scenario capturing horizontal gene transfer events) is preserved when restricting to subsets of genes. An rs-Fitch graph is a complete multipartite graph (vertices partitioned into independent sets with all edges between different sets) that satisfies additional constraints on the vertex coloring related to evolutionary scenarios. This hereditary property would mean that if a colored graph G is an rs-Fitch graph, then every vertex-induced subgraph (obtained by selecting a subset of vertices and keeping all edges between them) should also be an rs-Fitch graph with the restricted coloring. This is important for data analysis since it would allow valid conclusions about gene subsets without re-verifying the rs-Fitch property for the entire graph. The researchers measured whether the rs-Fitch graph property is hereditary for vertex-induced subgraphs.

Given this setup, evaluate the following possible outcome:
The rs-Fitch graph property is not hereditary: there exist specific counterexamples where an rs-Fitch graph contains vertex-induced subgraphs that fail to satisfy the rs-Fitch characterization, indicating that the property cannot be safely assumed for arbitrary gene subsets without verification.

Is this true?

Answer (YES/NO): NO